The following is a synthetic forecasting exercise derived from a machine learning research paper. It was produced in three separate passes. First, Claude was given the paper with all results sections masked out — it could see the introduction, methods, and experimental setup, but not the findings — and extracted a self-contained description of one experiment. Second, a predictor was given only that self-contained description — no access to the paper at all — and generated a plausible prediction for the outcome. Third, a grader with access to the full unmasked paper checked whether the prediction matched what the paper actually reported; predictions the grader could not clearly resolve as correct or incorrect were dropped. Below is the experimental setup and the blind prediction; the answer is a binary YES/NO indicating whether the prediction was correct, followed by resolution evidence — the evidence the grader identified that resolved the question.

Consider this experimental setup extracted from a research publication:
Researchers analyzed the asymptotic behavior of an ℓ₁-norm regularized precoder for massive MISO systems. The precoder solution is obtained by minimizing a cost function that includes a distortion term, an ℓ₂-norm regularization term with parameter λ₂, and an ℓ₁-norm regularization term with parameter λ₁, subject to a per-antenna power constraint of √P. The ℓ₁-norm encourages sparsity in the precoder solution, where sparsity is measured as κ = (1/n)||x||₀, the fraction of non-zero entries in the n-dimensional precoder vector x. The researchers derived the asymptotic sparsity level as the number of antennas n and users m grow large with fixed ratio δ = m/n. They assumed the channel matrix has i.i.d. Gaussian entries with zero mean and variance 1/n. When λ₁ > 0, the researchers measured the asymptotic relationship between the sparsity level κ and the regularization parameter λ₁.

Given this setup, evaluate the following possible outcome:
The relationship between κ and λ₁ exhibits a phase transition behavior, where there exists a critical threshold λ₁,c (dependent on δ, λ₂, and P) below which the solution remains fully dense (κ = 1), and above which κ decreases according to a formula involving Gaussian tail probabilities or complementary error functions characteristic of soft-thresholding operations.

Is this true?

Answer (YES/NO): NO